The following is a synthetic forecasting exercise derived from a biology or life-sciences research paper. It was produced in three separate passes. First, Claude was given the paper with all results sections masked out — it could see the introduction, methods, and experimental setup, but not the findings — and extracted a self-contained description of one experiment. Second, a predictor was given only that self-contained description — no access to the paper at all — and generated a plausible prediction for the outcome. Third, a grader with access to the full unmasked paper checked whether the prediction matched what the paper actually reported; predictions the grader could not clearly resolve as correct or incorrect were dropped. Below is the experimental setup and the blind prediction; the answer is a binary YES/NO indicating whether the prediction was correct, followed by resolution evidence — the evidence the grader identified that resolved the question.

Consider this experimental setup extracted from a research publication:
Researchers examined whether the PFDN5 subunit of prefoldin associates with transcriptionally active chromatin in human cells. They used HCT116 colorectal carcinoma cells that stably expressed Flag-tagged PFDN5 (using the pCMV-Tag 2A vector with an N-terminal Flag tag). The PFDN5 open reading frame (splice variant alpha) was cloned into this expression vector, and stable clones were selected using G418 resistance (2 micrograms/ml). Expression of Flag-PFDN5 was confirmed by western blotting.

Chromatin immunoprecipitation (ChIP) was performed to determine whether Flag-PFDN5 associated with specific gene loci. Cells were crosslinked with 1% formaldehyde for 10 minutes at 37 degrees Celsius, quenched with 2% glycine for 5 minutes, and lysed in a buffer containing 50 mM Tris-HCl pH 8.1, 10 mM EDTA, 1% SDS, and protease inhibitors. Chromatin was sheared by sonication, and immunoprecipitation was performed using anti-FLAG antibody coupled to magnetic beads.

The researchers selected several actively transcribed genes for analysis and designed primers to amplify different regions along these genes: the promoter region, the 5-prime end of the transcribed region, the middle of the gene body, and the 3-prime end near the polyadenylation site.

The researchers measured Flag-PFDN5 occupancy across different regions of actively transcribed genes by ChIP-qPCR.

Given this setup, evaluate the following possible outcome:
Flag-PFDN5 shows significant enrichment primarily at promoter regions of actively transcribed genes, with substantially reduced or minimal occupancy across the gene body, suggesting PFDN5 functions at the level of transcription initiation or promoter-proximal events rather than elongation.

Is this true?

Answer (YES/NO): NO